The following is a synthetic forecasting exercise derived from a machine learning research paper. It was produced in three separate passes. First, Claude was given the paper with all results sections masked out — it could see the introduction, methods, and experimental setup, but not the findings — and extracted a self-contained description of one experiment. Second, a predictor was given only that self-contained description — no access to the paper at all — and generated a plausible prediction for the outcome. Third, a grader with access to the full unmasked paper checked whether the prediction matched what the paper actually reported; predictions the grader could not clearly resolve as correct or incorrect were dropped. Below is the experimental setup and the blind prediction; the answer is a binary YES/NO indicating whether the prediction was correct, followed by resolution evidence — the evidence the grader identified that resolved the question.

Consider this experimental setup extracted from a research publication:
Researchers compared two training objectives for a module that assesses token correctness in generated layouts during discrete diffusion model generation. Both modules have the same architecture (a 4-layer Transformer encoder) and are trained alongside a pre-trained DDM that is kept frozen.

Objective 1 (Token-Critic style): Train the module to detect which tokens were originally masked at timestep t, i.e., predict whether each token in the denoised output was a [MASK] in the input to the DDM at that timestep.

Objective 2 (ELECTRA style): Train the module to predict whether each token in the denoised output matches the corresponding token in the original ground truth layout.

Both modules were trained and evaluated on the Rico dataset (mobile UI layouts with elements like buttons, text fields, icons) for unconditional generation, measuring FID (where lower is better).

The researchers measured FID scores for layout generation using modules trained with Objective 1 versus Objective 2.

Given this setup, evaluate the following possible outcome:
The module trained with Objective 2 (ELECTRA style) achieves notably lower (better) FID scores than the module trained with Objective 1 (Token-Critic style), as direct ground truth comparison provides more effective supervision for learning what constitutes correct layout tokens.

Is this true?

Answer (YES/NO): YES